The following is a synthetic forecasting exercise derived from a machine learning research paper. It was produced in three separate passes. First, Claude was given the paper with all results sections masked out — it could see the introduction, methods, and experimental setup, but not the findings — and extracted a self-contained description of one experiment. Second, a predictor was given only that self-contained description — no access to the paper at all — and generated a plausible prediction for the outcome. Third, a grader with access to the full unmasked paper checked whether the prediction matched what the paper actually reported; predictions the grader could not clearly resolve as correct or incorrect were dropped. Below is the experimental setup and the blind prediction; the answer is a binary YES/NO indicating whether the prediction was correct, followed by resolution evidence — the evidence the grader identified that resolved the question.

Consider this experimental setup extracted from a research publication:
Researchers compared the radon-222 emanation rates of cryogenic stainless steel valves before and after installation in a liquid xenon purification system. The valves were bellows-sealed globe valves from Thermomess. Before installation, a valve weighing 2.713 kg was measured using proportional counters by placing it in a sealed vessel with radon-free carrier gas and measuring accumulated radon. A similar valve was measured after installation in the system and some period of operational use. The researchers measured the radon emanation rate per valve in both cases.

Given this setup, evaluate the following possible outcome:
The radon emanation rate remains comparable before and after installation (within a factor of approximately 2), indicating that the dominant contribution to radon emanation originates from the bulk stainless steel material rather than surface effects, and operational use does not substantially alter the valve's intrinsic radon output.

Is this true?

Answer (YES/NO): NO